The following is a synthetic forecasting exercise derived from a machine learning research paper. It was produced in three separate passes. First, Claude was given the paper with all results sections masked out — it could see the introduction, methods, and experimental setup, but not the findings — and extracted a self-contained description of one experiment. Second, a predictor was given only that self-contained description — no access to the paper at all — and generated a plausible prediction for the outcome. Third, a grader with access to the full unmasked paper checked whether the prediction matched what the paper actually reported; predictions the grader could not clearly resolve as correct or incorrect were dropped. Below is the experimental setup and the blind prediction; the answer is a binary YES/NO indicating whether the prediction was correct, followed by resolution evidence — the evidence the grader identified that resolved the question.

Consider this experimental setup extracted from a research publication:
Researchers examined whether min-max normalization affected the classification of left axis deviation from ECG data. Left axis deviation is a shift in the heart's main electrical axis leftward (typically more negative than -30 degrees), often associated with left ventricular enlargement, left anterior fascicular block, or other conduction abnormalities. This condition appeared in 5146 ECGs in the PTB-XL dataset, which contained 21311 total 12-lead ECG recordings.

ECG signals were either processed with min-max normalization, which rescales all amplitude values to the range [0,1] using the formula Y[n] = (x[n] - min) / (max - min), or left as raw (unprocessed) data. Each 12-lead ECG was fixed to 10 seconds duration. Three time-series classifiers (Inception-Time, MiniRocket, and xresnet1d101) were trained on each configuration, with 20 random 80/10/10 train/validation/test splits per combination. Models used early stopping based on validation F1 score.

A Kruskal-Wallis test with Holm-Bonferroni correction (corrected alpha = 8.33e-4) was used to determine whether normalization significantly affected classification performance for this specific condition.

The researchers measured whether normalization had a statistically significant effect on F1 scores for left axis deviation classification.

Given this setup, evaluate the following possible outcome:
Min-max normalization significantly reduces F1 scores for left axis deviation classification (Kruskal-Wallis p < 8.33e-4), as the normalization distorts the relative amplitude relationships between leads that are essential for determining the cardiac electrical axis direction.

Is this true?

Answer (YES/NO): YES